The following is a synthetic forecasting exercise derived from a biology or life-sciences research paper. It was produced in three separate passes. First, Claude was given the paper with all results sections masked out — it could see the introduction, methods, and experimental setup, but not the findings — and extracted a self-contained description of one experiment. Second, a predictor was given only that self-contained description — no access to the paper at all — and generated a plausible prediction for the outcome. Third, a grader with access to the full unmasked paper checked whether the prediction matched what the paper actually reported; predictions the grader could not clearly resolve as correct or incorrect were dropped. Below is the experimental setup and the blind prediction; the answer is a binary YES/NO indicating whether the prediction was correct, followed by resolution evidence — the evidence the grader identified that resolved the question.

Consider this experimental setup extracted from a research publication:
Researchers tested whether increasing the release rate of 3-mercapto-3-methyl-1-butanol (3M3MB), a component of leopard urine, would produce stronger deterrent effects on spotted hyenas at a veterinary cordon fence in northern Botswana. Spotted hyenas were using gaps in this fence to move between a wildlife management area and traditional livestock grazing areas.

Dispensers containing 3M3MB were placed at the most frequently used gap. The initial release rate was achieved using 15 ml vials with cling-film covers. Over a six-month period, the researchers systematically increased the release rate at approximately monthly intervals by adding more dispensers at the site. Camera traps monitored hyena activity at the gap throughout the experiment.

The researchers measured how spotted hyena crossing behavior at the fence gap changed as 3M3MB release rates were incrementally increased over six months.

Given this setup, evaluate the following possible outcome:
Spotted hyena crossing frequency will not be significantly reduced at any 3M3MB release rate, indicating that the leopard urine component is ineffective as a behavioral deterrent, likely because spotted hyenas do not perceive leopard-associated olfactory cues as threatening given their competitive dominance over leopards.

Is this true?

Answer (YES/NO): NO